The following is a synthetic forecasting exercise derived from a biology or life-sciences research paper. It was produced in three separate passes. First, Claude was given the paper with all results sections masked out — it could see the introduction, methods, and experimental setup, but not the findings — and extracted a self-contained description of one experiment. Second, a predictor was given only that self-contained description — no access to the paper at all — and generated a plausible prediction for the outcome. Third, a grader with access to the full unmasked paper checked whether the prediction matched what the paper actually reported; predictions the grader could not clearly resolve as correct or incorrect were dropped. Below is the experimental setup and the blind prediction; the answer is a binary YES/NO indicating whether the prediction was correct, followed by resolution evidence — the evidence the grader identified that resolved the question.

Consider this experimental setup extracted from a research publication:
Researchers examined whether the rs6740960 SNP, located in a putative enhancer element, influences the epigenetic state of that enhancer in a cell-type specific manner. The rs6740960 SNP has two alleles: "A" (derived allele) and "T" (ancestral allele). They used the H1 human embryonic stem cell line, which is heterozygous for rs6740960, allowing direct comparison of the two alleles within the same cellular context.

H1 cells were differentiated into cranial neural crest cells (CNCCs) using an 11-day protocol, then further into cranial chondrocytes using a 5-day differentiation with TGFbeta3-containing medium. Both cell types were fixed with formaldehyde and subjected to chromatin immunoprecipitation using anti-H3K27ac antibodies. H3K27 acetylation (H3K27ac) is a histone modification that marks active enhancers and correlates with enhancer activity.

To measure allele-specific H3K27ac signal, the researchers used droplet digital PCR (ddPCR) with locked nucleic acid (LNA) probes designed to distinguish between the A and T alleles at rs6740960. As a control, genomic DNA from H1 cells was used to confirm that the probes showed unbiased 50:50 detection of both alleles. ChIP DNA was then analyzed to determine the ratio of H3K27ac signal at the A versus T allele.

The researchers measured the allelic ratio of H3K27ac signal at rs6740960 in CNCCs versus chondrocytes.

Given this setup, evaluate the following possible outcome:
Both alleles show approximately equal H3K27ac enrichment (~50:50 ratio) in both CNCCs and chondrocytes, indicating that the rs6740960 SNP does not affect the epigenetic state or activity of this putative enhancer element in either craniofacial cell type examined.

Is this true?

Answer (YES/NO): NO